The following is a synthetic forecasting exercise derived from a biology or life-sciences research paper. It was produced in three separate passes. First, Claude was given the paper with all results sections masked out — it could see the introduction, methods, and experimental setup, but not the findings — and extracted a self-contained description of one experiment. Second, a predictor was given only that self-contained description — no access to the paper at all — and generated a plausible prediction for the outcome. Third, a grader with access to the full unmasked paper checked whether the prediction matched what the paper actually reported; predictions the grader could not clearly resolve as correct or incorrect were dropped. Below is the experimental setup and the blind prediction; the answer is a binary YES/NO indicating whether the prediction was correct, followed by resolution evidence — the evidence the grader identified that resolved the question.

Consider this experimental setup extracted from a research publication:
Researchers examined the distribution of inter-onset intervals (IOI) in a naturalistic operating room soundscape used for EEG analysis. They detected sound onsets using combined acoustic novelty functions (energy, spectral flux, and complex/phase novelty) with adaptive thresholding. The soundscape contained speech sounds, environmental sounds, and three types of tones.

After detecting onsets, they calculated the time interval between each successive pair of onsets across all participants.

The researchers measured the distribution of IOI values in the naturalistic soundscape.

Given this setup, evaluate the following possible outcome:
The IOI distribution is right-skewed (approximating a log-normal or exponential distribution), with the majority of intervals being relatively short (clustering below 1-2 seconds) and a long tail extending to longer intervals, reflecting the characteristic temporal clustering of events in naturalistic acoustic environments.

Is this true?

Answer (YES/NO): NO